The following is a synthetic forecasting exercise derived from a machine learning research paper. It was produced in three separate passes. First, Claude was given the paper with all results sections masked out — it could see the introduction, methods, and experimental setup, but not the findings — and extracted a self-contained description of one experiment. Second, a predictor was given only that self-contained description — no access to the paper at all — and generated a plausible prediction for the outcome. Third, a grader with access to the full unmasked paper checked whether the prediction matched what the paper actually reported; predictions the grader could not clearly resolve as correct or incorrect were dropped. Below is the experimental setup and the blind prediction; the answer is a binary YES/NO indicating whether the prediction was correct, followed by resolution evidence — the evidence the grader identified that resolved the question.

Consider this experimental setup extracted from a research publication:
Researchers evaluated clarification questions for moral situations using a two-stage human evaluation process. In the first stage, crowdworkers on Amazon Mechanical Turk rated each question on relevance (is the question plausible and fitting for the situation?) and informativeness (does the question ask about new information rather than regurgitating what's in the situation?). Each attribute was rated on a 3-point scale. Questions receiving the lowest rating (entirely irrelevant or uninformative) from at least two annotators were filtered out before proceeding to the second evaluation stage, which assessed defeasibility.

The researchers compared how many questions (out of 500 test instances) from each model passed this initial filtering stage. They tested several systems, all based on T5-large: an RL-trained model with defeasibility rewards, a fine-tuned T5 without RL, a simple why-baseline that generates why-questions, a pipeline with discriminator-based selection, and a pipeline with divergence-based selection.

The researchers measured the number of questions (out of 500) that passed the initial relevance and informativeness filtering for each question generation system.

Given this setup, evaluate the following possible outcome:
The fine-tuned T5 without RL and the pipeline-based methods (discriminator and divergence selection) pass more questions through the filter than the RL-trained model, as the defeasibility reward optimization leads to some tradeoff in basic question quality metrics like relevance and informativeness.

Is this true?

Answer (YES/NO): NO